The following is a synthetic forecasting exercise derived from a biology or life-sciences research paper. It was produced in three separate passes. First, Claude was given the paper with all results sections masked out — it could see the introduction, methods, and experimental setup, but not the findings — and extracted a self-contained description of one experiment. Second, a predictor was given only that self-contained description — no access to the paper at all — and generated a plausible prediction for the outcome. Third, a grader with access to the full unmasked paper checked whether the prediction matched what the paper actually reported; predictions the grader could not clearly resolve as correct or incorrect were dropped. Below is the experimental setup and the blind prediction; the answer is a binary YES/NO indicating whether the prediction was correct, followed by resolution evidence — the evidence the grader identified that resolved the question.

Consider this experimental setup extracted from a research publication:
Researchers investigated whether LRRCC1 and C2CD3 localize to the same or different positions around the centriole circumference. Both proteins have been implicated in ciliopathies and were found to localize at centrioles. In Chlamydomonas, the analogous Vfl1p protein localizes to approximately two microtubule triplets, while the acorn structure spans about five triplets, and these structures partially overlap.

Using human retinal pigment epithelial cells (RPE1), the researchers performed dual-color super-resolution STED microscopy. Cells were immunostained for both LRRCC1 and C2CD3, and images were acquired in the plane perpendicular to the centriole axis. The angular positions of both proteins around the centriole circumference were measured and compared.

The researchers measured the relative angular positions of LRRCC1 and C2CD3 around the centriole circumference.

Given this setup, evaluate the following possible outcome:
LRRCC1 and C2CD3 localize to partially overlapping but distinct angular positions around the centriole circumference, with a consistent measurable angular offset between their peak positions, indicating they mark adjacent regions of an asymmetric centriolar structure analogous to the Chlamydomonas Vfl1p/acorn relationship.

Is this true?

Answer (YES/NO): YES